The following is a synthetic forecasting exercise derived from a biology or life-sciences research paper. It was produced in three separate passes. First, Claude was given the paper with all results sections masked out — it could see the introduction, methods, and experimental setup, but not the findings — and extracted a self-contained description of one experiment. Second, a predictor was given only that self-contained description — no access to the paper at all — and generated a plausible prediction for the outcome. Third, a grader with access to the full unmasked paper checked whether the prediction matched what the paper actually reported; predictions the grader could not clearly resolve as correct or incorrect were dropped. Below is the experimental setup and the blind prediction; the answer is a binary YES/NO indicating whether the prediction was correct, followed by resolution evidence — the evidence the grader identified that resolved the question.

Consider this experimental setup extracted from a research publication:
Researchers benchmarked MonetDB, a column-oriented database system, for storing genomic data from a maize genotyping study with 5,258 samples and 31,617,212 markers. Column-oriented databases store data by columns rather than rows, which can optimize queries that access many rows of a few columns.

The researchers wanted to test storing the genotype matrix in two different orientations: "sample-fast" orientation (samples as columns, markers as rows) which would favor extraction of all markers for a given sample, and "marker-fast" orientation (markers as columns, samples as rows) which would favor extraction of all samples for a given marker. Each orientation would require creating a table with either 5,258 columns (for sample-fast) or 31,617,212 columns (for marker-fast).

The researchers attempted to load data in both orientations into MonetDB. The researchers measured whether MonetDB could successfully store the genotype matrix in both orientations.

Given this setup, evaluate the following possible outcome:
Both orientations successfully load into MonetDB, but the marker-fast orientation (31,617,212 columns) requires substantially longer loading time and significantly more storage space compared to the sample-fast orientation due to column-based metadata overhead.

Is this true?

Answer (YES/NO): NO